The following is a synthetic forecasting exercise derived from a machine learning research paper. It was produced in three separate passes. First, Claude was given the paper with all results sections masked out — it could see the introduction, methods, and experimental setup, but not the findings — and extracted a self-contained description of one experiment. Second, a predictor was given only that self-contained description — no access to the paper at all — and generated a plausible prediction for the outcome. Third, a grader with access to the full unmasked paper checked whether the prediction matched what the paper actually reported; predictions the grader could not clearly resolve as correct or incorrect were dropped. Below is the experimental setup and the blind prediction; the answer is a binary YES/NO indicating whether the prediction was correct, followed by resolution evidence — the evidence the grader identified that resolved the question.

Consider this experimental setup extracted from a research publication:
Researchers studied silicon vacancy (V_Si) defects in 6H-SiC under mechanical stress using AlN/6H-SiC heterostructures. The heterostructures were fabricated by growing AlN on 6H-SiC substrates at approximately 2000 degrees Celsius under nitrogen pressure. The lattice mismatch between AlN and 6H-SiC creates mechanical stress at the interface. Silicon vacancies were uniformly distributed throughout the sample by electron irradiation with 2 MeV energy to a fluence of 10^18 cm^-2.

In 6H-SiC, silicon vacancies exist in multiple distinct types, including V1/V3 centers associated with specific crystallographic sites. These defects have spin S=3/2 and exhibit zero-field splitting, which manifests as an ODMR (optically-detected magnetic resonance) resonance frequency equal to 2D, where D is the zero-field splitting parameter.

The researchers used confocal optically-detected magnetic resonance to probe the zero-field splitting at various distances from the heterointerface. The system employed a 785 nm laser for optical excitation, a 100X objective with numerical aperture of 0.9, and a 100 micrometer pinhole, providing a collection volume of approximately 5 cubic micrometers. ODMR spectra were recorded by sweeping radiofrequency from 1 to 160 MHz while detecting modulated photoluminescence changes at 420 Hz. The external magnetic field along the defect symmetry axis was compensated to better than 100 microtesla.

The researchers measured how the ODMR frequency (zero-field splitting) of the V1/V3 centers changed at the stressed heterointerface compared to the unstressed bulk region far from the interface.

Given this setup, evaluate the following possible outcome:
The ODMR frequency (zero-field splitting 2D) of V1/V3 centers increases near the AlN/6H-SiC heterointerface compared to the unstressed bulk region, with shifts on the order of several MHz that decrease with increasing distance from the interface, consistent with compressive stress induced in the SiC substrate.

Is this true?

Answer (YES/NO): NO